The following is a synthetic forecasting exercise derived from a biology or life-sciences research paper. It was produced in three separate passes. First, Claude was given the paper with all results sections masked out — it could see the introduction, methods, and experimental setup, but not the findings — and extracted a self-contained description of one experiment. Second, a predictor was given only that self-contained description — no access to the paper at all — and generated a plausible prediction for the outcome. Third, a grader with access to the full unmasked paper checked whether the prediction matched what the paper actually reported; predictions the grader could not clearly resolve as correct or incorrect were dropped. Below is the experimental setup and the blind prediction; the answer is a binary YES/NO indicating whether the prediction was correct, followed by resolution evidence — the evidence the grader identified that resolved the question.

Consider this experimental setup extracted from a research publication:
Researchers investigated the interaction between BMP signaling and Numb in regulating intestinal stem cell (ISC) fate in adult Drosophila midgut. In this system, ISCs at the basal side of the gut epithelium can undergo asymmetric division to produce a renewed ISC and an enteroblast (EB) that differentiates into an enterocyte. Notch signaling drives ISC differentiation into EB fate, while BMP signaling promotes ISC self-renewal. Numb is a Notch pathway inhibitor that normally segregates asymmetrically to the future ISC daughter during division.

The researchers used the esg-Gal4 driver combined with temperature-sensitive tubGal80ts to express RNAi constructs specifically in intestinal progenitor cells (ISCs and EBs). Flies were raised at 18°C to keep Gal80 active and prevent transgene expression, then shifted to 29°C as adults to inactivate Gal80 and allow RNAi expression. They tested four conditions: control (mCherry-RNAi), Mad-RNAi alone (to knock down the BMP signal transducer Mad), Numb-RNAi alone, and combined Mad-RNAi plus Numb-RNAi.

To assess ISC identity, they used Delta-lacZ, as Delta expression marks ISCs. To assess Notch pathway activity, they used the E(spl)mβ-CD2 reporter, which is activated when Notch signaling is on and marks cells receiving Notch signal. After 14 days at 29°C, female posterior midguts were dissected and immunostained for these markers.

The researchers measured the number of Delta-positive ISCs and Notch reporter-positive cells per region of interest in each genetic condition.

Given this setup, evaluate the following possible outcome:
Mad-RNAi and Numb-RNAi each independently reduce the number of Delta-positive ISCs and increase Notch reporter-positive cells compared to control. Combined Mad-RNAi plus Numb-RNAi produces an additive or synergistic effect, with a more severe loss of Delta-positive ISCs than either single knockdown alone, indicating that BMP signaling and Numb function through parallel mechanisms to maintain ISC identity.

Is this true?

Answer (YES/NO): NO